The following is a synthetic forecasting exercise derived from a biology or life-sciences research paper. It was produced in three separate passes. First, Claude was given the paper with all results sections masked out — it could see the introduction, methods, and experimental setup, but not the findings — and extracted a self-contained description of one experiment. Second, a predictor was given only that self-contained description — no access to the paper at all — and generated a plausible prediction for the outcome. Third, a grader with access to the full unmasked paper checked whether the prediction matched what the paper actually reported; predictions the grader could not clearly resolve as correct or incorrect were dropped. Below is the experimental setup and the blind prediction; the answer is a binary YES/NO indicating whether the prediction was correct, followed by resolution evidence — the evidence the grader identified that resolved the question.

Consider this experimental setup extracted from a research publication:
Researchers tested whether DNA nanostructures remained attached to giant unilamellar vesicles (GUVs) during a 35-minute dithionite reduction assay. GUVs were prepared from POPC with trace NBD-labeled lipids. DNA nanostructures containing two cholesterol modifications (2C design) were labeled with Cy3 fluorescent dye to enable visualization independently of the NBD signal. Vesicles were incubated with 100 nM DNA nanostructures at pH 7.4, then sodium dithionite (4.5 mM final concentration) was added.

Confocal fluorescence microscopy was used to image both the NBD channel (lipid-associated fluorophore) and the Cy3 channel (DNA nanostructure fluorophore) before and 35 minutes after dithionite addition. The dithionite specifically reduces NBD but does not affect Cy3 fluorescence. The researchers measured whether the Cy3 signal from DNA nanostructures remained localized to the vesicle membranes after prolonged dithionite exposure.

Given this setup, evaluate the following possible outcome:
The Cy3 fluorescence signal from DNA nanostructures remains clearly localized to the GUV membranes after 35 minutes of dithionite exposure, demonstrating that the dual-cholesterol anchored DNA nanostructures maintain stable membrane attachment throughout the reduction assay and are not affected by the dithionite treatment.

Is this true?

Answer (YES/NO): YES